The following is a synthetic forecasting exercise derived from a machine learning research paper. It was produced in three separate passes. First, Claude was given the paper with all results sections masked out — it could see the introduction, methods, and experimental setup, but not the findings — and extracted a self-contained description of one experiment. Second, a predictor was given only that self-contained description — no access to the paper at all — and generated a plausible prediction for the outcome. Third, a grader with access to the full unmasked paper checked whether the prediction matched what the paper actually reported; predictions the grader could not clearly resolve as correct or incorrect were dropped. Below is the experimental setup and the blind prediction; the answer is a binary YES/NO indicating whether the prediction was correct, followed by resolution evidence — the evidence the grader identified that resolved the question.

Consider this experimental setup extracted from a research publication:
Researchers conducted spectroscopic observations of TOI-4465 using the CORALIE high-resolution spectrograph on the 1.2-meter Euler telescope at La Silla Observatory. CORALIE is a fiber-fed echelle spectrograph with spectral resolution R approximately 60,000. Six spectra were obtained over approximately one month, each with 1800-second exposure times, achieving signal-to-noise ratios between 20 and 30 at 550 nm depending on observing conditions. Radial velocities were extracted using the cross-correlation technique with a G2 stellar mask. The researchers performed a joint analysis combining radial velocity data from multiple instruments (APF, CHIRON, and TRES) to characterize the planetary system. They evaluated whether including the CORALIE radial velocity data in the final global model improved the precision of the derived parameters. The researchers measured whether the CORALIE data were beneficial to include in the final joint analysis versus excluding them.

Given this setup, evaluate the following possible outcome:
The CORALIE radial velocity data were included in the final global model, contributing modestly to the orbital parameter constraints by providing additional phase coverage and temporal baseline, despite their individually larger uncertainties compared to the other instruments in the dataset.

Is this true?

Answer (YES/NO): NO